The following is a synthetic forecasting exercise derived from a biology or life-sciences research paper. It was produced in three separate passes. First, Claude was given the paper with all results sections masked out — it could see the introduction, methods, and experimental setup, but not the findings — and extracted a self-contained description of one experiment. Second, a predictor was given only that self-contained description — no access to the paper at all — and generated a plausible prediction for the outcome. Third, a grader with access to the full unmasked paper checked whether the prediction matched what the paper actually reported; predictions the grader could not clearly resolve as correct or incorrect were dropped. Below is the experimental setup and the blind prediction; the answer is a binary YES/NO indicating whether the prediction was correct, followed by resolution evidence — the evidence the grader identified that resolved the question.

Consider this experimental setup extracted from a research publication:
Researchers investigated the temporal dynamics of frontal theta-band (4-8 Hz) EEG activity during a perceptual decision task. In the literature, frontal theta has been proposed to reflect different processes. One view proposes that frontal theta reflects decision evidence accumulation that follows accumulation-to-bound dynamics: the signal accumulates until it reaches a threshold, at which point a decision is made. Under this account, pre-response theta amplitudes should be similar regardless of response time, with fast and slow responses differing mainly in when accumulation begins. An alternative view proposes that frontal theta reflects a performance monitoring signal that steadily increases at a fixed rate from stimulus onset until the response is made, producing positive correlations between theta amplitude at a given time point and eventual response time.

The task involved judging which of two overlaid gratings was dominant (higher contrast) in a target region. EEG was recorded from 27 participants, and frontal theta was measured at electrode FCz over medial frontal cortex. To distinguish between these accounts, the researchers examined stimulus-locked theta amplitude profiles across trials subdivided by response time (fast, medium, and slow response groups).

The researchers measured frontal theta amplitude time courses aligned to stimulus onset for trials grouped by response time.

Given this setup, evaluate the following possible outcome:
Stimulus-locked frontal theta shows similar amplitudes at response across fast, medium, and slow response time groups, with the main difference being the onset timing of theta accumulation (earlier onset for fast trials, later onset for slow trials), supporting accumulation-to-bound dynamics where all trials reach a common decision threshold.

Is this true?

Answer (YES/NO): NO